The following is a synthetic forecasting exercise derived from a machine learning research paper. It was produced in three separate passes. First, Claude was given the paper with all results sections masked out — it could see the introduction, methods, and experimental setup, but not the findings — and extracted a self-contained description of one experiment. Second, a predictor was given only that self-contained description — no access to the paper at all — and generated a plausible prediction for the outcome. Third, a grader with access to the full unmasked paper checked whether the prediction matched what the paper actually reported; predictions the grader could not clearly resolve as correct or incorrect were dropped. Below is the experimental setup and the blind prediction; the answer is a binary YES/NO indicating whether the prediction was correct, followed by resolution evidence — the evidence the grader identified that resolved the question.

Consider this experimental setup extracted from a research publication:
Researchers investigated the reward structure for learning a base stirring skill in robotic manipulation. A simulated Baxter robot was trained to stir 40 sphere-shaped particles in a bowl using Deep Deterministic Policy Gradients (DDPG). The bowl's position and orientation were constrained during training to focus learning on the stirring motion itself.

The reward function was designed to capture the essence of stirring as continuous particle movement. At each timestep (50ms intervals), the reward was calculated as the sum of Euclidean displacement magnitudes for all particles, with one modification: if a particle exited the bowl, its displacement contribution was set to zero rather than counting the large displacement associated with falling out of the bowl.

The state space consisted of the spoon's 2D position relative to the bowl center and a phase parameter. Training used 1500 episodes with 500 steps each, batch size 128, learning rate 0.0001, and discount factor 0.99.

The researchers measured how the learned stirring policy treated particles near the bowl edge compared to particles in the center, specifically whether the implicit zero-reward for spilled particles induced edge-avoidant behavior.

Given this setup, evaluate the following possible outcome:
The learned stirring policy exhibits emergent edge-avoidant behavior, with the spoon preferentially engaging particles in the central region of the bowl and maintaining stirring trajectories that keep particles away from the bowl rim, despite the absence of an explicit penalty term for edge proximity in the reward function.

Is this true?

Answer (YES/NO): NO